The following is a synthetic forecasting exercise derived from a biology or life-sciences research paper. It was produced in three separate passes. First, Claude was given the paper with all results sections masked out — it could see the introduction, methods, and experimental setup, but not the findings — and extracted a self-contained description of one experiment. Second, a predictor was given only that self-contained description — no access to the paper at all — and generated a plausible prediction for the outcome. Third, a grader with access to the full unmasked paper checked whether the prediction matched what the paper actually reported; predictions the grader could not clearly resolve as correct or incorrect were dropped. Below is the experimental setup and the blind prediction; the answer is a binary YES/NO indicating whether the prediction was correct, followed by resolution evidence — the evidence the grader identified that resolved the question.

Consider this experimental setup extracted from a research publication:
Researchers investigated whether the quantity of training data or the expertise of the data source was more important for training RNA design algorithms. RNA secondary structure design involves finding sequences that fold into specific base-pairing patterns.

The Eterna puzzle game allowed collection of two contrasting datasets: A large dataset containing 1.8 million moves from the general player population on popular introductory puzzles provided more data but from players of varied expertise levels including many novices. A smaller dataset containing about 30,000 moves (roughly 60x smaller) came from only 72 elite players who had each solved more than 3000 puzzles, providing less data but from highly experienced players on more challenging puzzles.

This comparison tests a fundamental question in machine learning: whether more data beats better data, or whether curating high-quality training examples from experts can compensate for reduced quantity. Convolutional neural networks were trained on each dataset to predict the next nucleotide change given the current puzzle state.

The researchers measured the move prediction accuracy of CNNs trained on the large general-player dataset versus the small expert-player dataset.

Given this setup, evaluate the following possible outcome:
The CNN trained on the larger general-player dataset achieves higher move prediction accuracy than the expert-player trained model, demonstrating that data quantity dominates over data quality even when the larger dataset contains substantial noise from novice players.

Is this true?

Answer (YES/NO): NO